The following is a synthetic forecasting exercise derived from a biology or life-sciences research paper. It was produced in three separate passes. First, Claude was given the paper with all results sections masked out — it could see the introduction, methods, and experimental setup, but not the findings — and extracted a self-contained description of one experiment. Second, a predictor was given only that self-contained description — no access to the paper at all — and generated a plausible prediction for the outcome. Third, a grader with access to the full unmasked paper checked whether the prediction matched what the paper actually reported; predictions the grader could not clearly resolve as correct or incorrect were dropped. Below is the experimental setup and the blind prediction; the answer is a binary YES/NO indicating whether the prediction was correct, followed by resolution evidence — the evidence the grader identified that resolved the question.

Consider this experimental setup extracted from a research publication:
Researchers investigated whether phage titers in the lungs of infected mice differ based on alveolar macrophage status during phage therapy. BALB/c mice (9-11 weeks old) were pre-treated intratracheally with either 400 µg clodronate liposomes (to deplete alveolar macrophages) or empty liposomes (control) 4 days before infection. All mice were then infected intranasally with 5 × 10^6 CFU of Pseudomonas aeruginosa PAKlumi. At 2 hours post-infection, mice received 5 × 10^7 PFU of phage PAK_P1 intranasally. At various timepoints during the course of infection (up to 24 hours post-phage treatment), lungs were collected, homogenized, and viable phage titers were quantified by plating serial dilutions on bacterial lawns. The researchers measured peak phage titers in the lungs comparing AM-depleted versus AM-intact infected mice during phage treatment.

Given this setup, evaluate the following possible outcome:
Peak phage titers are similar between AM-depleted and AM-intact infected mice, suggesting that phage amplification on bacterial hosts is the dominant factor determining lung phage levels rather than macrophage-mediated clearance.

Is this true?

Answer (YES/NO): NO